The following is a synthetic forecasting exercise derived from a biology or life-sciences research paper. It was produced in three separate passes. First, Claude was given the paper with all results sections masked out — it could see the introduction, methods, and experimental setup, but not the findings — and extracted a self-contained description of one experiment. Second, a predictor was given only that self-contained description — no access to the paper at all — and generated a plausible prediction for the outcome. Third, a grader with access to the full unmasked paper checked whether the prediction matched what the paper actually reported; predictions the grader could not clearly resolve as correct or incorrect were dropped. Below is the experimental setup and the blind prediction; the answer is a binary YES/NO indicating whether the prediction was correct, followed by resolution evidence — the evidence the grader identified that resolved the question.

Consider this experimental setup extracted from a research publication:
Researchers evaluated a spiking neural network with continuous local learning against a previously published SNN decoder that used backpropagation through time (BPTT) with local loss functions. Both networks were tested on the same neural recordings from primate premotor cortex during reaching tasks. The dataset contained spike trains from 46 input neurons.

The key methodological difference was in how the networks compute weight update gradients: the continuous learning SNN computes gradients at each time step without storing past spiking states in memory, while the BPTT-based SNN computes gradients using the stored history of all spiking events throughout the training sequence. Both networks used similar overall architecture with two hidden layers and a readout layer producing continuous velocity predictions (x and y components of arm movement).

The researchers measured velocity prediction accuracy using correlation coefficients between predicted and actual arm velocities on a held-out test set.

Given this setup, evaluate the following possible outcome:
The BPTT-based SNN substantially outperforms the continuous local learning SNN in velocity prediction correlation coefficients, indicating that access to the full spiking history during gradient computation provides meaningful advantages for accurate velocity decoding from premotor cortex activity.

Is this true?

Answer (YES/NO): NO